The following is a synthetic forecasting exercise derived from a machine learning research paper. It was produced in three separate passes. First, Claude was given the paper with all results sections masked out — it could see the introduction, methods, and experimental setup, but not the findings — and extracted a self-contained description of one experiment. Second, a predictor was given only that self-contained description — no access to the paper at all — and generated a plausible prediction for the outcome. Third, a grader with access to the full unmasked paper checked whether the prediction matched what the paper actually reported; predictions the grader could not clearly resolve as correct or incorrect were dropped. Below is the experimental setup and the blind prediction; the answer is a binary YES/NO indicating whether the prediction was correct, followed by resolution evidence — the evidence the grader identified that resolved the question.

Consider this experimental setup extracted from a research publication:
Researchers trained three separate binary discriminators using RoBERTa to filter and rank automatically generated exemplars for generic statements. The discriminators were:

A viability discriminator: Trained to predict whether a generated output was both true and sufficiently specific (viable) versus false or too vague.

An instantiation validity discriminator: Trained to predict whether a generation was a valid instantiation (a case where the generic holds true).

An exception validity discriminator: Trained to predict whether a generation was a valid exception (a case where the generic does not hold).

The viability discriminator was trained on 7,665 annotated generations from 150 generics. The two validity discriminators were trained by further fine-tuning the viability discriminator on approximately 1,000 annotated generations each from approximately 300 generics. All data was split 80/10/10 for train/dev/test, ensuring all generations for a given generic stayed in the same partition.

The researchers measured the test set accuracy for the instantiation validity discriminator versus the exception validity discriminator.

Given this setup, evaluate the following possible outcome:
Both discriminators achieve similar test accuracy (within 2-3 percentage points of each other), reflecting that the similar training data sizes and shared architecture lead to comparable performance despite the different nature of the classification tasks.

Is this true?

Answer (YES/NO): YES